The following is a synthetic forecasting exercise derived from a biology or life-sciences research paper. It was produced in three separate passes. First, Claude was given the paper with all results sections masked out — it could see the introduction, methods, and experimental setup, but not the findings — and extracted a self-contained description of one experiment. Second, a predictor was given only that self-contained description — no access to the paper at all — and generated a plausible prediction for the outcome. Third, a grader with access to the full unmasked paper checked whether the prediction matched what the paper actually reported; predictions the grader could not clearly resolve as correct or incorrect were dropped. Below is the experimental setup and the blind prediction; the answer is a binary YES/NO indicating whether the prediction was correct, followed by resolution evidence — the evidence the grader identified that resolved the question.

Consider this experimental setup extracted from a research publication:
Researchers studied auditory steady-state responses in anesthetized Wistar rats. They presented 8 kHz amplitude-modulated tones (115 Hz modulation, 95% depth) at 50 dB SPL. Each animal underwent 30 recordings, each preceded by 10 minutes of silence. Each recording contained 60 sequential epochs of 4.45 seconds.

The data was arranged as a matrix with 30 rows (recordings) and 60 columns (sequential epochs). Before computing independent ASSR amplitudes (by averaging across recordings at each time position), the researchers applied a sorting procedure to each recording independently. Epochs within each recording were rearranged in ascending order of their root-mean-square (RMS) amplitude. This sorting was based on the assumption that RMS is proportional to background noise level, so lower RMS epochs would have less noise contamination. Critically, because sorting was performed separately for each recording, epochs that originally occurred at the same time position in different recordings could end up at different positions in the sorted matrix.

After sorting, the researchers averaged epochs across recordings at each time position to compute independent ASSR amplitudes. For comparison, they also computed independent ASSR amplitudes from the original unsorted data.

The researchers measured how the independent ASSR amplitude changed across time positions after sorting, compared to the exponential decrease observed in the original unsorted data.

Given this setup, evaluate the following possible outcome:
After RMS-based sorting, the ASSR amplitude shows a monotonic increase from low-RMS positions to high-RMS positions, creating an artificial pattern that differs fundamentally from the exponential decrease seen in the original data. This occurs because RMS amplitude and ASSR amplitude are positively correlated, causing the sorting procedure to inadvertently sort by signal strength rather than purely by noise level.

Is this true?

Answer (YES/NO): NO